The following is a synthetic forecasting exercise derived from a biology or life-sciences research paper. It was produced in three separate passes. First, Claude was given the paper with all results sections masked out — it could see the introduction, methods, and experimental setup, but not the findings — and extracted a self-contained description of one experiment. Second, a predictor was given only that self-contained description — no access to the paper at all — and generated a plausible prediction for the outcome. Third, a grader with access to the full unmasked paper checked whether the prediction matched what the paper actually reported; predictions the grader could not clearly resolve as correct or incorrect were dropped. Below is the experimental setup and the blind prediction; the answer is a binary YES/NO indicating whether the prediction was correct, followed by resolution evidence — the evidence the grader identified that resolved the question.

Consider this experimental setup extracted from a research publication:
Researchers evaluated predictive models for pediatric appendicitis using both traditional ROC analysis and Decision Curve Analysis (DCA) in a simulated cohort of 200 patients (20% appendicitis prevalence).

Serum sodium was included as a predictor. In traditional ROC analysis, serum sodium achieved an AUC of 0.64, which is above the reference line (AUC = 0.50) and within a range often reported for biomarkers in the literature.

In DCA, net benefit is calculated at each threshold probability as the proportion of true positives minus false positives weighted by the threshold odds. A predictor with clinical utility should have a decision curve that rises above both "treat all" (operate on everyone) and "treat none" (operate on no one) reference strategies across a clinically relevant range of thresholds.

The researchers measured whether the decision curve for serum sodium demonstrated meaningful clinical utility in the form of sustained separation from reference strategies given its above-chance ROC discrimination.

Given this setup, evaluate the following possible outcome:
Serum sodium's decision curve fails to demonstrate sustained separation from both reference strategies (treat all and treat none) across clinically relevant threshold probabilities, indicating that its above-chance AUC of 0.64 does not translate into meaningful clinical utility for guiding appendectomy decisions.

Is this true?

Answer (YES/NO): YES